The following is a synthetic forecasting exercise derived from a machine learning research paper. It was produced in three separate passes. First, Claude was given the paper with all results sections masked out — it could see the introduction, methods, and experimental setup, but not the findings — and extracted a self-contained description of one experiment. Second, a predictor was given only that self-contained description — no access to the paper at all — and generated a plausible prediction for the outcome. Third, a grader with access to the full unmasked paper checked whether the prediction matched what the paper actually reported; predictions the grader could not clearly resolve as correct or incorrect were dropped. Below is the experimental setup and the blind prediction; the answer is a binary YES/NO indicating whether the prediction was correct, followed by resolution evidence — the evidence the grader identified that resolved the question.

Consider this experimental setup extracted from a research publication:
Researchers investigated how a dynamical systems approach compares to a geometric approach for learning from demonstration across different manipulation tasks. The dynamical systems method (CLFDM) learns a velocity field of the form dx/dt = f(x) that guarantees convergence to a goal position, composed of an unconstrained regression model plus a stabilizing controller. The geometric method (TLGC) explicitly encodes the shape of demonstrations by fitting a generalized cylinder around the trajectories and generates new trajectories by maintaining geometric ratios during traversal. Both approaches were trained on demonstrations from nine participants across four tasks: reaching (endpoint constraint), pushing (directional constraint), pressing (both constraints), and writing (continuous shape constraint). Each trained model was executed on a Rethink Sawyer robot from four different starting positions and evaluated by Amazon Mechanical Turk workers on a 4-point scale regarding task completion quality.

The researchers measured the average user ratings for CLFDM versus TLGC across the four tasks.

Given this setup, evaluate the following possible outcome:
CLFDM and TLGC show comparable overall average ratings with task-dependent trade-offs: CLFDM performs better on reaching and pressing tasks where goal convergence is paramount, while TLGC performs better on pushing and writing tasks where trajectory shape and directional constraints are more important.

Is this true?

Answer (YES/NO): NO